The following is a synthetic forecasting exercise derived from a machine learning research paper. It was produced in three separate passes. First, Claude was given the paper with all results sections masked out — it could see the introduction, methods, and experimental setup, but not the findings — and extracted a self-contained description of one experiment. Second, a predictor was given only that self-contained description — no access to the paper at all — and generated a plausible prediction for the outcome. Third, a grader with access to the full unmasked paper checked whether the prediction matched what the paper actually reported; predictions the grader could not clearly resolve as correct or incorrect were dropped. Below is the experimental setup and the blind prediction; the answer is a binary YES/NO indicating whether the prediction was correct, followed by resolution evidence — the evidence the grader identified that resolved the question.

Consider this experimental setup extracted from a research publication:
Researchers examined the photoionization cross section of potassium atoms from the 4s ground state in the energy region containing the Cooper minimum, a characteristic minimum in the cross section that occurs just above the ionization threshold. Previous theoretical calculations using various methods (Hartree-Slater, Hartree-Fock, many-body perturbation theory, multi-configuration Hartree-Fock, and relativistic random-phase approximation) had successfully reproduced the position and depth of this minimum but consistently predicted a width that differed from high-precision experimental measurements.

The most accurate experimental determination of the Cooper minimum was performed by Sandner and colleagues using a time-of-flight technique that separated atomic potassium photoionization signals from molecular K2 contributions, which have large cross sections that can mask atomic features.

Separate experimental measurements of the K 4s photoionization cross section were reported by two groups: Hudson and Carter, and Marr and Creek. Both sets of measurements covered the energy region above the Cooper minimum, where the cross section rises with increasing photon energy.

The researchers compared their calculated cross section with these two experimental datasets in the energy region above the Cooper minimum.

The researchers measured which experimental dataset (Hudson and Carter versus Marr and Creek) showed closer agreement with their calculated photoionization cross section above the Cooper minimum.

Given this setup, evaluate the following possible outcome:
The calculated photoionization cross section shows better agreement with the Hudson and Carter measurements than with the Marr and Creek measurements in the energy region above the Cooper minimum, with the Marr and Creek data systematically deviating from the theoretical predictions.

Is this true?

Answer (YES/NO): YES